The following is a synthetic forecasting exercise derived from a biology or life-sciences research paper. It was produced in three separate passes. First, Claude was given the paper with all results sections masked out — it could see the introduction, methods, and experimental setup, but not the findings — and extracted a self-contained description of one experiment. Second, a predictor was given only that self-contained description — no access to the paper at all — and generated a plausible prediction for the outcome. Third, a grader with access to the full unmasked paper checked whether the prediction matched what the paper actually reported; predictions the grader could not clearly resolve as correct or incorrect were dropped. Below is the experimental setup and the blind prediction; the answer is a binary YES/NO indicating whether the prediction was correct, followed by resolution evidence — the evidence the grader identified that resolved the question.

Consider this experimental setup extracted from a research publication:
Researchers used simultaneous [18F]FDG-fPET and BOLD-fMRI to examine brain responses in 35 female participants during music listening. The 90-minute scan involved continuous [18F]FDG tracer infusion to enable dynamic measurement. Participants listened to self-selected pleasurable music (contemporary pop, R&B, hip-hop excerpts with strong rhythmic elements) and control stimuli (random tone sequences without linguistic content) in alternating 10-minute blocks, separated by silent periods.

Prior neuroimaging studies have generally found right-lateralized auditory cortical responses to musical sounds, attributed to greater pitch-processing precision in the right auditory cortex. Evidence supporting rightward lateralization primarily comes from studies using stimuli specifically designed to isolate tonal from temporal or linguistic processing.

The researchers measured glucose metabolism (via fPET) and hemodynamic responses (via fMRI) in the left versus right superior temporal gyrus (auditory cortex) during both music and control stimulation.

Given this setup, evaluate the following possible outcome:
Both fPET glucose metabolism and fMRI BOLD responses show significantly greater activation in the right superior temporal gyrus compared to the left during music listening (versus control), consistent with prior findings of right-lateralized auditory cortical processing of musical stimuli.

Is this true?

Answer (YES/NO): NO